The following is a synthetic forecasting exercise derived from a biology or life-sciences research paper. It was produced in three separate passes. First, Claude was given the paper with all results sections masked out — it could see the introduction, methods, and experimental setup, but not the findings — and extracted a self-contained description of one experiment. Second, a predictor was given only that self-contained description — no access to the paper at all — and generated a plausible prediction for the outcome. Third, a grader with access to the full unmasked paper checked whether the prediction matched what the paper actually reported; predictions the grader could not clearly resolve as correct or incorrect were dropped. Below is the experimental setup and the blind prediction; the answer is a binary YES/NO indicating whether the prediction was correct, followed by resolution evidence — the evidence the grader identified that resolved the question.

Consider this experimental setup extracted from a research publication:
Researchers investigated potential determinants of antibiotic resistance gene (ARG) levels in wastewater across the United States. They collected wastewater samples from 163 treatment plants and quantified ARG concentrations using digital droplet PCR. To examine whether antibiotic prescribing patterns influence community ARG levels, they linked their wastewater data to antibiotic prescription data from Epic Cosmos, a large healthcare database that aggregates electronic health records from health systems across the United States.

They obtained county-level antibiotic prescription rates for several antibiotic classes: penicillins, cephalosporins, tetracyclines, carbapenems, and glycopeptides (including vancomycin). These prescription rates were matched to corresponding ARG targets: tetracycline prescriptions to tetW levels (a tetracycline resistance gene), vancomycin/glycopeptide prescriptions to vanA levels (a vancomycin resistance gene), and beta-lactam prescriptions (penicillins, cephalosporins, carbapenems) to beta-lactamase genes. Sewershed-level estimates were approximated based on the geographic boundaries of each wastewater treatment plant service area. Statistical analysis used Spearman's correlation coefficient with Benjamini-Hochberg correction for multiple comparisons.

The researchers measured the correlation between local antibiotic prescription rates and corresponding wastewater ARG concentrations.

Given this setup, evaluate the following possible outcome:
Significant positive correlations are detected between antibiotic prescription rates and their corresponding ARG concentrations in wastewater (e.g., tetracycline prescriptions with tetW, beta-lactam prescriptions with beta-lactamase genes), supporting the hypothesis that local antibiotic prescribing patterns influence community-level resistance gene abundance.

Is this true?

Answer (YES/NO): NO